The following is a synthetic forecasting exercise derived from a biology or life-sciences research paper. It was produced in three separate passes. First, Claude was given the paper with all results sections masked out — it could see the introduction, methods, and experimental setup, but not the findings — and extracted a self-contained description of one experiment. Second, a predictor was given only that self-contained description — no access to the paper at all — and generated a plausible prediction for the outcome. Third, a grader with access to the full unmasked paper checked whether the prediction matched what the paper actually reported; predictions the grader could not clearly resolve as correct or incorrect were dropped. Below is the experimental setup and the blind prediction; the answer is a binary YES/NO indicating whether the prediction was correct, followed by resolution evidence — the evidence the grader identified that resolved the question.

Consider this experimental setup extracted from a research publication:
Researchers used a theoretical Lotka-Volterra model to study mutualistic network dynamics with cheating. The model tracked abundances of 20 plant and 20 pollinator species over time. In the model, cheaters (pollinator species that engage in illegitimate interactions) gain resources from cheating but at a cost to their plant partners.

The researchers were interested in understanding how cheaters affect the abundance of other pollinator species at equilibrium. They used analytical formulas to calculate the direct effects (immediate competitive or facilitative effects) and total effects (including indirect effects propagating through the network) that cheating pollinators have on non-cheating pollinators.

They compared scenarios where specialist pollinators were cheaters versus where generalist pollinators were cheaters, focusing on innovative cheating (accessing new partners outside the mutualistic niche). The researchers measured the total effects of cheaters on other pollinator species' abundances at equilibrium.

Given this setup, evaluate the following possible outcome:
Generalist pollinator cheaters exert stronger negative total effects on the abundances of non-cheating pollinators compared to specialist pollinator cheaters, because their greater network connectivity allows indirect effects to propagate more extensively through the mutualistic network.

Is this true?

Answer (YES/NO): NO